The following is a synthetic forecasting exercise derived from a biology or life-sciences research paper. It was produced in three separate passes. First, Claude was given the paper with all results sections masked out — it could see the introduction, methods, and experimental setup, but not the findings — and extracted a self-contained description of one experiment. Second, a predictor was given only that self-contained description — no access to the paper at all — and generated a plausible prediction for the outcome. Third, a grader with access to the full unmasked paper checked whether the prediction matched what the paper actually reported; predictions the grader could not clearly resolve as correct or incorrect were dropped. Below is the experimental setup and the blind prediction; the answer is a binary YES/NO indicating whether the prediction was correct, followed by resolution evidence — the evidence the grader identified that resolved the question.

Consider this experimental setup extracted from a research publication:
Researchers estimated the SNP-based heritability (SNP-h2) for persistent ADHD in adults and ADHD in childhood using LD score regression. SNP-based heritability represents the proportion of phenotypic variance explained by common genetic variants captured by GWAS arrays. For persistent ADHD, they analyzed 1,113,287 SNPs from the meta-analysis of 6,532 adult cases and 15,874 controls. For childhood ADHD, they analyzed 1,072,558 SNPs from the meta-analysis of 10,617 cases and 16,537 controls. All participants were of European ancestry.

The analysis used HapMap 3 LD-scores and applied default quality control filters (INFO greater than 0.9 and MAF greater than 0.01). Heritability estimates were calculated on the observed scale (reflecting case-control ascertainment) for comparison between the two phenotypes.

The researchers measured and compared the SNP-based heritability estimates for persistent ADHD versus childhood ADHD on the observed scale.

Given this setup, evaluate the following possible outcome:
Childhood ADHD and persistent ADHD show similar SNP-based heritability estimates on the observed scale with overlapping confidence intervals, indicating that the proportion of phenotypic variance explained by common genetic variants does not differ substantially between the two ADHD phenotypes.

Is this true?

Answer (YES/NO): YES